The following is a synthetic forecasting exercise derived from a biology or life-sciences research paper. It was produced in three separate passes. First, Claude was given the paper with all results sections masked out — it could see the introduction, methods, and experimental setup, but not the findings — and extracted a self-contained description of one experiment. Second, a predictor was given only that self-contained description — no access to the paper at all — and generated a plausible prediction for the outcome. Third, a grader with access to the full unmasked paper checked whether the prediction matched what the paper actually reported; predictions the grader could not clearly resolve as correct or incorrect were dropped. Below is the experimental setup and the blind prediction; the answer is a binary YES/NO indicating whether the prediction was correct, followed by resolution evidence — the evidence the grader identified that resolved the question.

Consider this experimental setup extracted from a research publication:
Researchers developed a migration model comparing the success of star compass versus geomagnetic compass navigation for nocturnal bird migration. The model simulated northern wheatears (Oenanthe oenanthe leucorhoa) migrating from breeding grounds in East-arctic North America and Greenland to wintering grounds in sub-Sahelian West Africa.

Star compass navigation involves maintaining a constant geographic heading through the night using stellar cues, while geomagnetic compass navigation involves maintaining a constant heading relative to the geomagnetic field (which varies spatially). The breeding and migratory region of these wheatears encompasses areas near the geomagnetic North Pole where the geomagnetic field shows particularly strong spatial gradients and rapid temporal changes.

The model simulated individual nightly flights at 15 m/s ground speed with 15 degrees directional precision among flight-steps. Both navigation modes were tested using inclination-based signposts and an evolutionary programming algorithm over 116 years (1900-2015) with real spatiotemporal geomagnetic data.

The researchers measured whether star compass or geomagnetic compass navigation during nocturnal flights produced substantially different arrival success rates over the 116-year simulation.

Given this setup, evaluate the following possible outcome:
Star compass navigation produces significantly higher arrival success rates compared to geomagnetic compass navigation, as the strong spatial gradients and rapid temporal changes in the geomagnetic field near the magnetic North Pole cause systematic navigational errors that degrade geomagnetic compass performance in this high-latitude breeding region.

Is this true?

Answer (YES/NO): NO